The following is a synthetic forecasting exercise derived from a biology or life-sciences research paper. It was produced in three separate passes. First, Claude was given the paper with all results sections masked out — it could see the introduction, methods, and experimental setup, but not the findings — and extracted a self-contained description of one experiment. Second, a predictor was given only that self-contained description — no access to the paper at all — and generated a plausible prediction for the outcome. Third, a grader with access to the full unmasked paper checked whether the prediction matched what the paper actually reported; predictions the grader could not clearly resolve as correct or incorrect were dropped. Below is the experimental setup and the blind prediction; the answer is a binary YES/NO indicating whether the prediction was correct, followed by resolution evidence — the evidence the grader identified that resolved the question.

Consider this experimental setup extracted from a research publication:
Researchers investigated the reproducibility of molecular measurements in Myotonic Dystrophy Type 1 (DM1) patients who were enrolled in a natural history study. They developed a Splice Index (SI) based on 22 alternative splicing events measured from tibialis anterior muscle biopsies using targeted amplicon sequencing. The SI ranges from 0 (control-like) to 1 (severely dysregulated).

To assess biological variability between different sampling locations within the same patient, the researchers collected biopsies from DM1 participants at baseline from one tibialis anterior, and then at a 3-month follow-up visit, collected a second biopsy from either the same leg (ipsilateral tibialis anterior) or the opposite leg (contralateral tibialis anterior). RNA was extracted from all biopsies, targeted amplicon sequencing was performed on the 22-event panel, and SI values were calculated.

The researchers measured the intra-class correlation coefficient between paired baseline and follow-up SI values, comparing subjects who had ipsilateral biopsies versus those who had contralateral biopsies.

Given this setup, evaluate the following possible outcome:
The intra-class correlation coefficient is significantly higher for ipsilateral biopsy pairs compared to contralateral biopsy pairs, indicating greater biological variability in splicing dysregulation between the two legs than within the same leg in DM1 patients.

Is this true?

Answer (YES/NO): NO